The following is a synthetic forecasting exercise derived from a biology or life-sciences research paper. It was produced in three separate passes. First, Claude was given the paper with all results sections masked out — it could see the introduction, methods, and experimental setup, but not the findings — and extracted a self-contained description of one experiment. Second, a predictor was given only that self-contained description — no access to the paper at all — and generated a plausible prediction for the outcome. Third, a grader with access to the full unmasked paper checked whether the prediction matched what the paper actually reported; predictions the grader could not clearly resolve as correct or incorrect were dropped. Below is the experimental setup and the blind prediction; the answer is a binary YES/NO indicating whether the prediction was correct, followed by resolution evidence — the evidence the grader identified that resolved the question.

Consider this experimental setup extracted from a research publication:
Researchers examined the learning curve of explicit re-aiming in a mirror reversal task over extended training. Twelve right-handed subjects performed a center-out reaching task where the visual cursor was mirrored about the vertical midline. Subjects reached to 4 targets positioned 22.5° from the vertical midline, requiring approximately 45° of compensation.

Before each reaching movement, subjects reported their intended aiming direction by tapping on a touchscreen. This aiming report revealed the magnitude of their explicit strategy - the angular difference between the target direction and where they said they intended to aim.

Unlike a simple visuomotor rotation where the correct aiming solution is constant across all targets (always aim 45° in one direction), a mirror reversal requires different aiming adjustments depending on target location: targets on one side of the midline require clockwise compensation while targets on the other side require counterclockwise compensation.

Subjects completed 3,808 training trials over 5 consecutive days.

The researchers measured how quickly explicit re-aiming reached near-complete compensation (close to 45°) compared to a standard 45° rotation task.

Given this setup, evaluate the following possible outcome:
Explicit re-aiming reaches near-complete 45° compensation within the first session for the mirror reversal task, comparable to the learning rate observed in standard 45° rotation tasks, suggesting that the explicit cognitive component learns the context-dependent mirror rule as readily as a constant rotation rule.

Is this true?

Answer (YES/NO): NO